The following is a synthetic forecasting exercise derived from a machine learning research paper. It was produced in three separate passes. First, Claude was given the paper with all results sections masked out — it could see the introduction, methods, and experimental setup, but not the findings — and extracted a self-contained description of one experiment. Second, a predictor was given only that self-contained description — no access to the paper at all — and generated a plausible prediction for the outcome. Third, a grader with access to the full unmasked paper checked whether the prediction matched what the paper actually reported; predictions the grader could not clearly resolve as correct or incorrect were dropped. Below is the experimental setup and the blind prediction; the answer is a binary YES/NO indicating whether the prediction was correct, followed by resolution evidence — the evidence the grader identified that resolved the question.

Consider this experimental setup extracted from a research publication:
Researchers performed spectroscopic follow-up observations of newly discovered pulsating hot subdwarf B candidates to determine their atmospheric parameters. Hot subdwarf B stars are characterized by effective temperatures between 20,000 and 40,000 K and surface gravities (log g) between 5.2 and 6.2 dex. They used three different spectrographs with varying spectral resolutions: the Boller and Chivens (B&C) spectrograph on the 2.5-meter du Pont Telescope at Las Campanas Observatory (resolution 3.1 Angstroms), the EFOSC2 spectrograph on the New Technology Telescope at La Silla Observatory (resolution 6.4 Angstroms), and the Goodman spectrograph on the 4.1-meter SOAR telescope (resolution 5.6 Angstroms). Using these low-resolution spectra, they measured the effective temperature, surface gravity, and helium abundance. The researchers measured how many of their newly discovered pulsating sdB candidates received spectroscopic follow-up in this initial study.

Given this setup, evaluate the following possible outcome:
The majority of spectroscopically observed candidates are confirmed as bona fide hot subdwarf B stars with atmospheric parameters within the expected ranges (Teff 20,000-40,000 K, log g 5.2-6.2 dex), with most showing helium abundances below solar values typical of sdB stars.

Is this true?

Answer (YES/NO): YES